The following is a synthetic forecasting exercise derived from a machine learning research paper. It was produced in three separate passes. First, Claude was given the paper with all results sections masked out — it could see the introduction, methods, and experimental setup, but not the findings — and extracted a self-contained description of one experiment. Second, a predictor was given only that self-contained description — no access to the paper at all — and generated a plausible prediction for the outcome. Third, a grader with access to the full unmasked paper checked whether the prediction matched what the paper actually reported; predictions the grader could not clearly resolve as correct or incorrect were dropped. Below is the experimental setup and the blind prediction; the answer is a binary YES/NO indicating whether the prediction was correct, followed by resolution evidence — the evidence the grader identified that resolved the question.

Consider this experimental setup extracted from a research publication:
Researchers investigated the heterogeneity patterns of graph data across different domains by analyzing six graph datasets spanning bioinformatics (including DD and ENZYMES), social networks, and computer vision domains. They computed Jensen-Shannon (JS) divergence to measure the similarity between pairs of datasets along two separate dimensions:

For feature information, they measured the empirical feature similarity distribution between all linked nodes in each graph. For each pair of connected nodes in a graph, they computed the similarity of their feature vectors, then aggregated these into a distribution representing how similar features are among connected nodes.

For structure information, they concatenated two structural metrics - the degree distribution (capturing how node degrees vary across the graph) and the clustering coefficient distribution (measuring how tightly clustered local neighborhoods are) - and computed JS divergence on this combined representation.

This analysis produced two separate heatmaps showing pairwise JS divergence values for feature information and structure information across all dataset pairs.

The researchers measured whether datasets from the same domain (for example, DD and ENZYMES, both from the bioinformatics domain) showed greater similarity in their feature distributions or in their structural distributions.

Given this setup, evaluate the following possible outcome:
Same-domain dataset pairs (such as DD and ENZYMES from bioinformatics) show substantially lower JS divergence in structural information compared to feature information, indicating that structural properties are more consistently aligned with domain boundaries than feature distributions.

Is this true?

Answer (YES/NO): YES